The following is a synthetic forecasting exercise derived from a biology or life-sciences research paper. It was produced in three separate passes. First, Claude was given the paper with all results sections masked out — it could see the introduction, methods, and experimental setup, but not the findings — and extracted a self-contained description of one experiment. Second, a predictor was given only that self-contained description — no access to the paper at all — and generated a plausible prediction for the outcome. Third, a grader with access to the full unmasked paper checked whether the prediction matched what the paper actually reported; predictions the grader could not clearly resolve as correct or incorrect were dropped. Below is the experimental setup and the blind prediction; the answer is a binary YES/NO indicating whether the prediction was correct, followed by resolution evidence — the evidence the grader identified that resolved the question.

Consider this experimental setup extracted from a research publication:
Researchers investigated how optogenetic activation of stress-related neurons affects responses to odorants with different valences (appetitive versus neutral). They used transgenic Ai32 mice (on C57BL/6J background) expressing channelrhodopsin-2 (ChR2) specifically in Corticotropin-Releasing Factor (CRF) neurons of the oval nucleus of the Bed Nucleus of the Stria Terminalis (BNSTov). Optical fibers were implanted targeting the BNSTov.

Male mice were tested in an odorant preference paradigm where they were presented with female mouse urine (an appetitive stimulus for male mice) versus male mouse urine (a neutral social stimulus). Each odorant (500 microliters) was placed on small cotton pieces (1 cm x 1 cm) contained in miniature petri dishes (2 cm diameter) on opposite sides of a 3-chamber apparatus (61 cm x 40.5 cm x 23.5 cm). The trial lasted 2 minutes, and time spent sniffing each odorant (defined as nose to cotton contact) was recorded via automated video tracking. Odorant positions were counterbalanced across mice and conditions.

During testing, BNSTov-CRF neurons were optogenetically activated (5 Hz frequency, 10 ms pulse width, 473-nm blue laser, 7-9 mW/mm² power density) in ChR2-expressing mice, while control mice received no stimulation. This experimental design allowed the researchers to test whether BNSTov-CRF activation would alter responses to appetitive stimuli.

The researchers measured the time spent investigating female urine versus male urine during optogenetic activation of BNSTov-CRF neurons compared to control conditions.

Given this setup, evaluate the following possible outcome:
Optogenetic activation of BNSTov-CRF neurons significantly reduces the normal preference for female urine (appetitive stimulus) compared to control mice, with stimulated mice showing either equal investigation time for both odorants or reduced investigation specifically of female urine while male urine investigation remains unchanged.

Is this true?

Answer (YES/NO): NO